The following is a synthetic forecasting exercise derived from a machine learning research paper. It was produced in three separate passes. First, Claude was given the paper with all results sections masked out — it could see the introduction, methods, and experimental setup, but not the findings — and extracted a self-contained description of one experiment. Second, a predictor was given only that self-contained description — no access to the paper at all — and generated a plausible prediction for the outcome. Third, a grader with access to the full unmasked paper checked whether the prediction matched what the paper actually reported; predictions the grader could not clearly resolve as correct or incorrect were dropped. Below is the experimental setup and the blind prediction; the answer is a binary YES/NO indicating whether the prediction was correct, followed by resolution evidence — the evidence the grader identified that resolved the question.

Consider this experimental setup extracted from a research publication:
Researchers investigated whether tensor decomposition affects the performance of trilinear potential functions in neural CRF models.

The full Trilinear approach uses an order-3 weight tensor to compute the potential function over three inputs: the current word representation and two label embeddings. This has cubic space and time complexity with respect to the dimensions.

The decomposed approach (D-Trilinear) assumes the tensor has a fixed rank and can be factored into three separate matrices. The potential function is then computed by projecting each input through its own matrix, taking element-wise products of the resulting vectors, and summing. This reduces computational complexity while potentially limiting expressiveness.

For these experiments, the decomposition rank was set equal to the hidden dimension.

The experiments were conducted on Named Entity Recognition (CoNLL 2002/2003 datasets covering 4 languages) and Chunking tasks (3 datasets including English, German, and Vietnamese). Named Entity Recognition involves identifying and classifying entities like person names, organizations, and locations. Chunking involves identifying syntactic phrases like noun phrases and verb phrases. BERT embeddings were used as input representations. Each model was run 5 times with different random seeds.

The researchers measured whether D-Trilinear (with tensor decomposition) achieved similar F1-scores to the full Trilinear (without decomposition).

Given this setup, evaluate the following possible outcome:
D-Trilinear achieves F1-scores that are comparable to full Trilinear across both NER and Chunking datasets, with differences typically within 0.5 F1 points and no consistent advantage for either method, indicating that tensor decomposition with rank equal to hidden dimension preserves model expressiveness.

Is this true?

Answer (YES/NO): NO